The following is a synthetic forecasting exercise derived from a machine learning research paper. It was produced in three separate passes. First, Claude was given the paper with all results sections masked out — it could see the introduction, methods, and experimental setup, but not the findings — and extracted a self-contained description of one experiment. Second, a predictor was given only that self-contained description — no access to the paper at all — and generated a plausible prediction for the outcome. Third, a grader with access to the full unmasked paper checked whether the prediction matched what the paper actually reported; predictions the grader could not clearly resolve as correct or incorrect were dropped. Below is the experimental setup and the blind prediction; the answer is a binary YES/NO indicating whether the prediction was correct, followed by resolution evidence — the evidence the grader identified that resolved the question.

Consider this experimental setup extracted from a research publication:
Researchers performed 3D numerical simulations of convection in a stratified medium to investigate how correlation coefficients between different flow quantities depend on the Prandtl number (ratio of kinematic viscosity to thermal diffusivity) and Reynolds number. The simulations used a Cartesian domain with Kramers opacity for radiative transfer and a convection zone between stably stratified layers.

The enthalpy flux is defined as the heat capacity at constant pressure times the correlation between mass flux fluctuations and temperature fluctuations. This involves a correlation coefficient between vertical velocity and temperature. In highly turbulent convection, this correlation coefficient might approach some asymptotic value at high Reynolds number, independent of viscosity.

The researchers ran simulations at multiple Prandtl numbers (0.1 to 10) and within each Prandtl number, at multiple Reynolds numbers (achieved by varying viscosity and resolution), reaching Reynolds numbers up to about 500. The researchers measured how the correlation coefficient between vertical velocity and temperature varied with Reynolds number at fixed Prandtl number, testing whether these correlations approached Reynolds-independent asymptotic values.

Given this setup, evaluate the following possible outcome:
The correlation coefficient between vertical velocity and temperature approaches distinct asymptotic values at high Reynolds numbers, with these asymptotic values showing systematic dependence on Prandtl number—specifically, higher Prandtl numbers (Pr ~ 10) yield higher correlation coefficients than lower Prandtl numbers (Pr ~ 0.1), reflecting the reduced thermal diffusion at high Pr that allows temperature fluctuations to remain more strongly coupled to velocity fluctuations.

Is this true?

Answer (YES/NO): NO